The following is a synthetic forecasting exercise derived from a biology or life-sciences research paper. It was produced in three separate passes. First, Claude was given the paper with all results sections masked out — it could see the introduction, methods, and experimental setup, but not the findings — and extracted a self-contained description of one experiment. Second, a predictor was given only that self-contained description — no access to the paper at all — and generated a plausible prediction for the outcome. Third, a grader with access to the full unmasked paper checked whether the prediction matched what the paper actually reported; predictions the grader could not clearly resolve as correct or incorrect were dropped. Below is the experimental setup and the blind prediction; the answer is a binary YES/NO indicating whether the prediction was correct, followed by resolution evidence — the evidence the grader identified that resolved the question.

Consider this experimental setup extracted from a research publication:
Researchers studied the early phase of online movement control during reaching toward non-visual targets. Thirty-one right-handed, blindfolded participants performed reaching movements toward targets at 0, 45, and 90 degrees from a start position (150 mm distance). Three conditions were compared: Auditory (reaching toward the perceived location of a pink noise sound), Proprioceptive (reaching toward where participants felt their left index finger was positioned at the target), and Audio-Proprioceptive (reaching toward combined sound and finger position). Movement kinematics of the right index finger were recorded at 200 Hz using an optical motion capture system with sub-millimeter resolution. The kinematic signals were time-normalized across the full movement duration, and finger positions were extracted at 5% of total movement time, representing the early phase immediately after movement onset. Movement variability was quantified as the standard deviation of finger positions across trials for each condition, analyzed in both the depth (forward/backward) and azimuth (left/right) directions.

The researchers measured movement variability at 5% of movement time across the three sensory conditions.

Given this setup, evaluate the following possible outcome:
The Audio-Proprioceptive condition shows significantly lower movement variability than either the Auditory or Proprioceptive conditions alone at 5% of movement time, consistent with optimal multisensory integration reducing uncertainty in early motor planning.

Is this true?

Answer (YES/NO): NO